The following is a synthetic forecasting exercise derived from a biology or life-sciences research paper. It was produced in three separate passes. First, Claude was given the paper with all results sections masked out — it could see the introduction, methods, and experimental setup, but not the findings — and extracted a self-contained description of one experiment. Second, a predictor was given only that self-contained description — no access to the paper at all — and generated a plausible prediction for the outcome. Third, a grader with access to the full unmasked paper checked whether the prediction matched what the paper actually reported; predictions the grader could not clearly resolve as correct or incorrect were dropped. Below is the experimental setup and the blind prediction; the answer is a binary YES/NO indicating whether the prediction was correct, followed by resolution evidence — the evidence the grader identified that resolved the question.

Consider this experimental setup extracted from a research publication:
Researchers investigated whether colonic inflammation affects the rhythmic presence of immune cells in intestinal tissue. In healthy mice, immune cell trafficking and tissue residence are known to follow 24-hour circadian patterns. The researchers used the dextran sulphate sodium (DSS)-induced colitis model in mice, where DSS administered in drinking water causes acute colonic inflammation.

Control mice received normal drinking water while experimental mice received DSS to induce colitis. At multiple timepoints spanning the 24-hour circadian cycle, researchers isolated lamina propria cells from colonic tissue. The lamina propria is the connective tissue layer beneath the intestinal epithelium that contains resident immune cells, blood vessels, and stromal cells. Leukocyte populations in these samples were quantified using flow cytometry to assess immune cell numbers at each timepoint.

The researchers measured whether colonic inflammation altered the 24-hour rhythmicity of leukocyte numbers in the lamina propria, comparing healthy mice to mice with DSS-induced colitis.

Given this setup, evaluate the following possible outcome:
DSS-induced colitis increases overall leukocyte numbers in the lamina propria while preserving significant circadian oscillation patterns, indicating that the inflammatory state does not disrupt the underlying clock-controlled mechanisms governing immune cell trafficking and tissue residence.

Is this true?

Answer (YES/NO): NO